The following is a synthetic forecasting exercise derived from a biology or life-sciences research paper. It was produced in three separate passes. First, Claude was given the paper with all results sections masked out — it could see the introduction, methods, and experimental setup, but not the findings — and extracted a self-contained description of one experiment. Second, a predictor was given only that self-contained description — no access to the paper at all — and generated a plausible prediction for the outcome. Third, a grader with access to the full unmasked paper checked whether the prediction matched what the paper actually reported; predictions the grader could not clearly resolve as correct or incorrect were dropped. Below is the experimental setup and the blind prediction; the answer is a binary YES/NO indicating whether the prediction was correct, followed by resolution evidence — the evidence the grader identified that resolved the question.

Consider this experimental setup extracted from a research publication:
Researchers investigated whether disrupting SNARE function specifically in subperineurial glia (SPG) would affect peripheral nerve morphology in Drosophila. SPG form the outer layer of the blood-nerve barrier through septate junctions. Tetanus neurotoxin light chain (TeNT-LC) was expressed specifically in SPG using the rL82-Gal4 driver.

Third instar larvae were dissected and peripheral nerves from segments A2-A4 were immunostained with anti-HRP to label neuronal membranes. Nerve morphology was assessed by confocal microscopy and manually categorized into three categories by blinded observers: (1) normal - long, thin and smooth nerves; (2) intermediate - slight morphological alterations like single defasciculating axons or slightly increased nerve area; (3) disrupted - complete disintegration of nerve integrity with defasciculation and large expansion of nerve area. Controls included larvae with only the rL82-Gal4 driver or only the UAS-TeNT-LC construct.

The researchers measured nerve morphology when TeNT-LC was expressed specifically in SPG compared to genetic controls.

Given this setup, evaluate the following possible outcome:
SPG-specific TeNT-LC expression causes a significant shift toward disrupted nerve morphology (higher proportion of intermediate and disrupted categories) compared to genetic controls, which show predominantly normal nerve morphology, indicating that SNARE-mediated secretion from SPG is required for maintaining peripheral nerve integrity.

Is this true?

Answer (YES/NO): YES